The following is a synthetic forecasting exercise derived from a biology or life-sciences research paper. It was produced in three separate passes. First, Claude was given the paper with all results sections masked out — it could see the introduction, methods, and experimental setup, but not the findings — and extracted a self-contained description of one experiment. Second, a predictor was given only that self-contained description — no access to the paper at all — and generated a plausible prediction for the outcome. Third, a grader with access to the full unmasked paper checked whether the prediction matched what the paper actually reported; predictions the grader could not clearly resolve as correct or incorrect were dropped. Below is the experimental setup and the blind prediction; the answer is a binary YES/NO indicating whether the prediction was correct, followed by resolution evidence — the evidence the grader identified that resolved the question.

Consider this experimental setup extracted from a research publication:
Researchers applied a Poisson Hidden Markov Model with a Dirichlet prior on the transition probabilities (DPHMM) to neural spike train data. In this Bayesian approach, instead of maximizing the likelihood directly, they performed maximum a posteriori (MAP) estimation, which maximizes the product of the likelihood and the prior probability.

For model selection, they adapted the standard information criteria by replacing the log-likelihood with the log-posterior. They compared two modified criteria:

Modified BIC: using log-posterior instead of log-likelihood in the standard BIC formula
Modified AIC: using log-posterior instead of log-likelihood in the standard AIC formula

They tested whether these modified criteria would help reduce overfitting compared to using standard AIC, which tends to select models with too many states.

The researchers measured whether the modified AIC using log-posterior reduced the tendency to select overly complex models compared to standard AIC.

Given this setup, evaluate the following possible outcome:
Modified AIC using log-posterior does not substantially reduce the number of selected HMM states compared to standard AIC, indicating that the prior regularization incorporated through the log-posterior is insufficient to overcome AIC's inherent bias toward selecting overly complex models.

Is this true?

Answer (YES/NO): NO